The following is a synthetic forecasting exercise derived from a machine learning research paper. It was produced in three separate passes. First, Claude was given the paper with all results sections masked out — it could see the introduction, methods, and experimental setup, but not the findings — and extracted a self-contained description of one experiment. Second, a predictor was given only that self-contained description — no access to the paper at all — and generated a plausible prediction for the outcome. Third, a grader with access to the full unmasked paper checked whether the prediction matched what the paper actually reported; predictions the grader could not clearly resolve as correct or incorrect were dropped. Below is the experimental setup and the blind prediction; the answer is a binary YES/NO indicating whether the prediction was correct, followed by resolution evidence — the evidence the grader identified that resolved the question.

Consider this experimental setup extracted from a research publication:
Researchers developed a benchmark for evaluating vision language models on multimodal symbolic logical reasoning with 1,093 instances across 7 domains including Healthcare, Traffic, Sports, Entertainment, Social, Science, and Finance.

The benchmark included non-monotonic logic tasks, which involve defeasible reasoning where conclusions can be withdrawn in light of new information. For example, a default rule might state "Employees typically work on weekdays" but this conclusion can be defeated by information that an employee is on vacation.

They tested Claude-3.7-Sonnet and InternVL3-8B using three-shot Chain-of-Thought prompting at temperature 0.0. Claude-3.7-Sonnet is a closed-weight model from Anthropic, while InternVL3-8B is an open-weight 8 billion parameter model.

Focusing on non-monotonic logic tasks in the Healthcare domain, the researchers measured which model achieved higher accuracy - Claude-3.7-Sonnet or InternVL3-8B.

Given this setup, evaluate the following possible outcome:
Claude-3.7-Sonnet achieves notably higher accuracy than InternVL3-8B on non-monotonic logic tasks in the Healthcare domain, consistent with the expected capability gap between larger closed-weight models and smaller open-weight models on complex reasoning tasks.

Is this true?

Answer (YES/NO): NO